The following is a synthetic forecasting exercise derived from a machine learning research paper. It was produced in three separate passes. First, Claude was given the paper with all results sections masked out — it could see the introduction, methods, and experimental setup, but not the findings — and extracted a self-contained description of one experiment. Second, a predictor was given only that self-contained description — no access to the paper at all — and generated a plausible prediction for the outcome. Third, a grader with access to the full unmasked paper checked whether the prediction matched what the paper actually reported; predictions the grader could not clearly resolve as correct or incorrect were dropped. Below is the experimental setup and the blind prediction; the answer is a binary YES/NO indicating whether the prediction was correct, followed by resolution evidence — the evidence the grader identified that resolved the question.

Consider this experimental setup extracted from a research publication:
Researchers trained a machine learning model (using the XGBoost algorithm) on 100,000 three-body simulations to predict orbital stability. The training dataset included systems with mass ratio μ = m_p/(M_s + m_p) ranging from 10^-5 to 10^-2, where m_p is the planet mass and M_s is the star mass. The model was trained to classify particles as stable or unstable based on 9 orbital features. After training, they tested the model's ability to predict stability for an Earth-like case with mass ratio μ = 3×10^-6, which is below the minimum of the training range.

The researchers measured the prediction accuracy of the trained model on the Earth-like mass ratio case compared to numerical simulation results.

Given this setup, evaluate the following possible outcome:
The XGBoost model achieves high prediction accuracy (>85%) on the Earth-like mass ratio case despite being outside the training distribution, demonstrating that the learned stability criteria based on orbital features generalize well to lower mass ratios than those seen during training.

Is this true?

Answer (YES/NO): YES